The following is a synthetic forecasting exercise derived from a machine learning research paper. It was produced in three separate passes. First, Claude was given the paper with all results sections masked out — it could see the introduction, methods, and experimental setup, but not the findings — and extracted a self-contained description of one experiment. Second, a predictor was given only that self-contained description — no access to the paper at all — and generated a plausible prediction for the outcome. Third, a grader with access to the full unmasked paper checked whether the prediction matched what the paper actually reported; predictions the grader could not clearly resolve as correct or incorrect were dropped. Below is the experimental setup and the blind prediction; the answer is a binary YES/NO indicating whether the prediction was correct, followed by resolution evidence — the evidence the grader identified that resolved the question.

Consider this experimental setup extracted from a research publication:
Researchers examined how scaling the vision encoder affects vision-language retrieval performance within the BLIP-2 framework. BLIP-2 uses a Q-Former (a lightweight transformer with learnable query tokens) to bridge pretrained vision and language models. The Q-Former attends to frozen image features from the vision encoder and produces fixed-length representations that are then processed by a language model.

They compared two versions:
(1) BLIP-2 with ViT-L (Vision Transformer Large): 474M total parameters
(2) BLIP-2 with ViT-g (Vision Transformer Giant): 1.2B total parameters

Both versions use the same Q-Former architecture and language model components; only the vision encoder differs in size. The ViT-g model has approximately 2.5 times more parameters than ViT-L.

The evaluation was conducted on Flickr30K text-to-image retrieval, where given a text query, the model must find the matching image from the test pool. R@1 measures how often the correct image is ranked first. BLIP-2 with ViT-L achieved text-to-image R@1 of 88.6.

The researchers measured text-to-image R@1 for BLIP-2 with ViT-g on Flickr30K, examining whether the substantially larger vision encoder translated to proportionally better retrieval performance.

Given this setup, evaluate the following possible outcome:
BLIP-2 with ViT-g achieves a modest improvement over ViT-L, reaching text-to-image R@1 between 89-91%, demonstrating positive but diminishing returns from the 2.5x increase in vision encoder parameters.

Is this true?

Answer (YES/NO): YES